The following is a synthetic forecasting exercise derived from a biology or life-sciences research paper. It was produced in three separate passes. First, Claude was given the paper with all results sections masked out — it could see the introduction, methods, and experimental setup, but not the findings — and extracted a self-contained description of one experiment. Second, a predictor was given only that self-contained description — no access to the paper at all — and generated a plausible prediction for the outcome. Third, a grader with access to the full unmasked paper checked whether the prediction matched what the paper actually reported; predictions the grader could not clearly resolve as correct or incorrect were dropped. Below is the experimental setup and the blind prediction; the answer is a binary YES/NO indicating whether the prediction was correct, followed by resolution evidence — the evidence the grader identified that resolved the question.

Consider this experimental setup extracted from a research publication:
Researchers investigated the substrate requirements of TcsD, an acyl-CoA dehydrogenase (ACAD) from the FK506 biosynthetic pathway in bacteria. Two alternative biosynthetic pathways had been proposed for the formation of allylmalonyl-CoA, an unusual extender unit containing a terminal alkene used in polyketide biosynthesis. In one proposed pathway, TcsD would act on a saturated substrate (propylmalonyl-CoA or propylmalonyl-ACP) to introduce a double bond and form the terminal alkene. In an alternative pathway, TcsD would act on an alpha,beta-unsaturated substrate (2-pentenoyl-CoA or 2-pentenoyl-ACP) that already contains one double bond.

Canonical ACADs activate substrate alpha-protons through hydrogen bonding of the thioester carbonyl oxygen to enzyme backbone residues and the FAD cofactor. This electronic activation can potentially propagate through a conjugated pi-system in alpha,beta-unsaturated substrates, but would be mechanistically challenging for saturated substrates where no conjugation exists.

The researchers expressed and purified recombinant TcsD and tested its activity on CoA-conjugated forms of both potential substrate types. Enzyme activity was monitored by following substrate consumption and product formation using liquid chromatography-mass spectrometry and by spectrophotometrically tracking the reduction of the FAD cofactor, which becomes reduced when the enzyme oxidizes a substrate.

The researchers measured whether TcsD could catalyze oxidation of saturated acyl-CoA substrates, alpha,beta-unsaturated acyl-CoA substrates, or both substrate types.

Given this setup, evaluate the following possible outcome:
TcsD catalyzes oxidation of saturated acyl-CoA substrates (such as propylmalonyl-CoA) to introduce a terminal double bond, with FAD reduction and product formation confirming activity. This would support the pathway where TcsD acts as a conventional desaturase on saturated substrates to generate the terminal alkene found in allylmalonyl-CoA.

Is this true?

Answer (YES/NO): NO